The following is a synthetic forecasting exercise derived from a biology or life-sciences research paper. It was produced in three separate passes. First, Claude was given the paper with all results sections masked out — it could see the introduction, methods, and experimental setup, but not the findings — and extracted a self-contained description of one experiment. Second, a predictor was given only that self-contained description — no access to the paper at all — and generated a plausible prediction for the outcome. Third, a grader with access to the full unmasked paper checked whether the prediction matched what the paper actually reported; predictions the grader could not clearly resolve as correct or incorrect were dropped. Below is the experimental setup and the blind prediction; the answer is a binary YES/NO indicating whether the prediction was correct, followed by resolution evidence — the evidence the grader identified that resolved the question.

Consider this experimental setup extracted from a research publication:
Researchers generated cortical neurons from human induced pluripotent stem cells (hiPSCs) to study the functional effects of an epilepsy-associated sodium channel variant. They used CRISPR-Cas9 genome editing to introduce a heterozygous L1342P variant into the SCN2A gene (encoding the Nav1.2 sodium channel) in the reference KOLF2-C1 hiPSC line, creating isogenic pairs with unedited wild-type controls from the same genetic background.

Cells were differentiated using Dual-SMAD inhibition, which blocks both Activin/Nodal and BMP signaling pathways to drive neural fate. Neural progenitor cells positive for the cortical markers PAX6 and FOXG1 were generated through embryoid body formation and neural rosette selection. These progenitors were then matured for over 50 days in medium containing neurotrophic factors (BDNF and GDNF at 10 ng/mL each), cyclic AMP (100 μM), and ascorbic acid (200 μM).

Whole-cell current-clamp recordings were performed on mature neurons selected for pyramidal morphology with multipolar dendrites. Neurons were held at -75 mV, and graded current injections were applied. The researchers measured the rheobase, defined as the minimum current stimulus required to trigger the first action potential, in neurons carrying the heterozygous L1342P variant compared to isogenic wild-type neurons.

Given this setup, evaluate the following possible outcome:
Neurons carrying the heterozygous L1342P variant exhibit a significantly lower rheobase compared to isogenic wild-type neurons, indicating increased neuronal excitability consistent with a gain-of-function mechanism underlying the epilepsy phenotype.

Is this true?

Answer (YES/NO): YES